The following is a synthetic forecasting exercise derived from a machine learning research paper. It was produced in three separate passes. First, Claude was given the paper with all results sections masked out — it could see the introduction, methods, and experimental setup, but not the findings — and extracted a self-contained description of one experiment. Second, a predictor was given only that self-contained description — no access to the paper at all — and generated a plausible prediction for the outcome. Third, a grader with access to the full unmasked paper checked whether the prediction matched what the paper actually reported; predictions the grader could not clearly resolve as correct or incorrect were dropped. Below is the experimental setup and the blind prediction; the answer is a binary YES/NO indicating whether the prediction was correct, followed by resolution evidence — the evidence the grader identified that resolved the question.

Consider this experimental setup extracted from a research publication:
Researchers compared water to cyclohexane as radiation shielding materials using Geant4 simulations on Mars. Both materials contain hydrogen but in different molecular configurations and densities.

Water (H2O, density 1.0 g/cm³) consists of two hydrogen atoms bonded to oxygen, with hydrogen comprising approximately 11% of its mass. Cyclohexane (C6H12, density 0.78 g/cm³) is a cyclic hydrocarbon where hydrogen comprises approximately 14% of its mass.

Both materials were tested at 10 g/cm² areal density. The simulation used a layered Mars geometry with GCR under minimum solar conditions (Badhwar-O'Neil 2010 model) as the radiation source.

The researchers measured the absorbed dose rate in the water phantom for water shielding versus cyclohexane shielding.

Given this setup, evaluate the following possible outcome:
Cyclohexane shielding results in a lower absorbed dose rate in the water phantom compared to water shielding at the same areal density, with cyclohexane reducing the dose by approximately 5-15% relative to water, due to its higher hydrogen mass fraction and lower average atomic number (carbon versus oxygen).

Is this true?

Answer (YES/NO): NO